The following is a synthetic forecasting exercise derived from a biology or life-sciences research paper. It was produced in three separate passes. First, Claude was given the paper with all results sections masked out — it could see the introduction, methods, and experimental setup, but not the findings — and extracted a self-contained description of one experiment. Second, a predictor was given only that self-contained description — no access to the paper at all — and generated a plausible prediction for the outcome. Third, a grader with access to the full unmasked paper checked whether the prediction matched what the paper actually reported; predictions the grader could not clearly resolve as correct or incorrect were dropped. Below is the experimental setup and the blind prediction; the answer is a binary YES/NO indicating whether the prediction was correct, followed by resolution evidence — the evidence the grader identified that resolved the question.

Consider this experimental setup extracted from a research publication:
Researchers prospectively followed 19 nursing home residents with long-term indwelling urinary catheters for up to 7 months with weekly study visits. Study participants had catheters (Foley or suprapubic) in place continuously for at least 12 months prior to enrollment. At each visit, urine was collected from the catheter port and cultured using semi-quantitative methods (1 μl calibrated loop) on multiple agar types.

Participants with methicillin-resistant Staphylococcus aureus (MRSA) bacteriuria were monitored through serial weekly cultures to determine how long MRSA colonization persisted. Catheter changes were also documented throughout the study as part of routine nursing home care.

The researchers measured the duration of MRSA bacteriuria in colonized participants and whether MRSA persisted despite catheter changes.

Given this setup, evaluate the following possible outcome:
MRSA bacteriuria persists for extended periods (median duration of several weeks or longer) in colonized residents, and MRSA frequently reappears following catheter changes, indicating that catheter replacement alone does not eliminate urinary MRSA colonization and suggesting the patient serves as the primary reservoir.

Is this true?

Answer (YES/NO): YES